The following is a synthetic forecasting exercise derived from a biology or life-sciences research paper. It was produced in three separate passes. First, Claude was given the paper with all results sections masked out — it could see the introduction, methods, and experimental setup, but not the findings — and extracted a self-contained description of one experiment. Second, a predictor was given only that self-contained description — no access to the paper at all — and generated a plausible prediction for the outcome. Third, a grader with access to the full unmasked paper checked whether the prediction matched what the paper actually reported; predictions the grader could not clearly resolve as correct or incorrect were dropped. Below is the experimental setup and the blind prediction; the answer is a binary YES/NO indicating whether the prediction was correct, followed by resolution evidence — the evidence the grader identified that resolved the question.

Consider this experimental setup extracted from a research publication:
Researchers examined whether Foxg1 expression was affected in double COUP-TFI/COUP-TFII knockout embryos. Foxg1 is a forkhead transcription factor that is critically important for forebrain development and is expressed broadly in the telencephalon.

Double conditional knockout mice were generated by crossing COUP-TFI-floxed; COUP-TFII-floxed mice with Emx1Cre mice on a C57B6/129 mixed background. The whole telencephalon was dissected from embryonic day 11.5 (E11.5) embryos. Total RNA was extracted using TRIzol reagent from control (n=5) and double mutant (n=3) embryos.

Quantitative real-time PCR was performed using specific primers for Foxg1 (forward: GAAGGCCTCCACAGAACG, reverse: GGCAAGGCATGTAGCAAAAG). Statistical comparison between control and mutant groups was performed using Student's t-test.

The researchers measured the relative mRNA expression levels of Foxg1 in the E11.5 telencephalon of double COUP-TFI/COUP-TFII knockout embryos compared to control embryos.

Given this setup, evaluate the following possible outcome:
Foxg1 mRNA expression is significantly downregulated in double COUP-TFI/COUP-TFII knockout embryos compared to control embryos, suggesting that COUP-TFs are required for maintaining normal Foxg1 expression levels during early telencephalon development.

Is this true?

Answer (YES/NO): NO